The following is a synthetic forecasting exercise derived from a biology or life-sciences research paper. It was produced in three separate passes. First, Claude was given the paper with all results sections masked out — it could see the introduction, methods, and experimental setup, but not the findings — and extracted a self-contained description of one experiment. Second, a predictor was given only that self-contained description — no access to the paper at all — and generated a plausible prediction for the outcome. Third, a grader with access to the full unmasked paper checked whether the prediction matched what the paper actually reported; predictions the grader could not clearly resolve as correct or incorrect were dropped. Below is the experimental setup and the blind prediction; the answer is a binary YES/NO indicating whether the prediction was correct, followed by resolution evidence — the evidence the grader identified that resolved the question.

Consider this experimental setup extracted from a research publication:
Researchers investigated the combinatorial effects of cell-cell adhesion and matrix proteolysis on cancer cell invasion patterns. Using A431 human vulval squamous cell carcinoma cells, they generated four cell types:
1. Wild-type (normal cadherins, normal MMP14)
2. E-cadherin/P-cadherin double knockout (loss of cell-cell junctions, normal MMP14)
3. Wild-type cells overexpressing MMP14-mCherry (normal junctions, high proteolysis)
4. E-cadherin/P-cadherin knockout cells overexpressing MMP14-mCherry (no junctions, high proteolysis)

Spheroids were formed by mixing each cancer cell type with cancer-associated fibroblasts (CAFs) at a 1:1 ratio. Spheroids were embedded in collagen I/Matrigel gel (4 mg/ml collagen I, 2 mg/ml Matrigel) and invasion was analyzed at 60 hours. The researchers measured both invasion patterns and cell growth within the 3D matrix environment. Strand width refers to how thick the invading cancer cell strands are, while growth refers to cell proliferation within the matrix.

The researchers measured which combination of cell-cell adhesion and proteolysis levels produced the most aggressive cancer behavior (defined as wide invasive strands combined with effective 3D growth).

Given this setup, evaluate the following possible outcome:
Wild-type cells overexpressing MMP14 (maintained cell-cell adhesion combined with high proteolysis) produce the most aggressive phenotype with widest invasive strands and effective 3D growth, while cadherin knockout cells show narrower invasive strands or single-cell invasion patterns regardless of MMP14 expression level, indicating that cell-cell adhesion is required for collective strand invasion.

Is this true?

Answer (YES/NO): YES